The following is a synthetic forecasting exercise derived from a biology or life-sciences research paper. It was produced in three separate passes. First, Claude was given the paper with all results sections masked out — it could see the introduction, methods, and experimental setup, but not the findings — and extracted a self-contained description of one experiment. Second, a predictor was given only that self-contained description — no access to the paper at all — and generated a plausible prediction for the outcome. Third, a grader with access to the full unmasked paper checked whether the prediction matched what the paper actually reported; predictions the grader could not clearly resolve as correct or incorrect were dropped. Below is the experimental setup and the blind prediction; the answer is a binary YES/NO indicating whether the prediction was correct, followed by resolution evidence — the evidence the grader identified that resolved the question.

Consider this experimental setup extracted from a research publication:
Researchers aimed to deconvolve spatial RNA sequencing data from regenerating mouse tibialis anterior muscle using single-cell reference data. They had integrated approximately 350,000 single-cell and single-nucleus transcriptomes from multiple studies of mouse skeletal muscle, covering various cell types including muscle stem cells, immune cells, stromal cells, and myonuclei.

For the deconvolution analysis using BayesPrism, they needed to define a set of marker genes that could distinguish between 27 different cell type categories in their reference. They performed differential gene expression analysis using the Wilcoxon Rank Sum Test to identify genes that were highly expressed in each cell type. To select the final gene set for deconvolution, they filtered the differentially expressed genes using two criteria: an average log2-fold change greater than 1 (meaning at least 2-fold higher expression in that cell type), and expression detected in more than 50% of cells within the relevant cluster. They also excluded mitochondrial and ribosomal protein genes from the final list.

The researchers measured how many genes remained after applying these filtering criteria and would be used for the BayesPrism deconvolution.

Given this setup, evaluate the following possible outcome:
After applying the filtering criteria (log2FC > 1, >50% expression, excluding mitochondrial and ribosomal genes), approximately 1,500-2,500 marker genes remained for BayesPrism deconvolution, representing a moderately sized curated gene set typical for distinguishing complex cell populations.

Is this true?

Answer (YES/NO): NO